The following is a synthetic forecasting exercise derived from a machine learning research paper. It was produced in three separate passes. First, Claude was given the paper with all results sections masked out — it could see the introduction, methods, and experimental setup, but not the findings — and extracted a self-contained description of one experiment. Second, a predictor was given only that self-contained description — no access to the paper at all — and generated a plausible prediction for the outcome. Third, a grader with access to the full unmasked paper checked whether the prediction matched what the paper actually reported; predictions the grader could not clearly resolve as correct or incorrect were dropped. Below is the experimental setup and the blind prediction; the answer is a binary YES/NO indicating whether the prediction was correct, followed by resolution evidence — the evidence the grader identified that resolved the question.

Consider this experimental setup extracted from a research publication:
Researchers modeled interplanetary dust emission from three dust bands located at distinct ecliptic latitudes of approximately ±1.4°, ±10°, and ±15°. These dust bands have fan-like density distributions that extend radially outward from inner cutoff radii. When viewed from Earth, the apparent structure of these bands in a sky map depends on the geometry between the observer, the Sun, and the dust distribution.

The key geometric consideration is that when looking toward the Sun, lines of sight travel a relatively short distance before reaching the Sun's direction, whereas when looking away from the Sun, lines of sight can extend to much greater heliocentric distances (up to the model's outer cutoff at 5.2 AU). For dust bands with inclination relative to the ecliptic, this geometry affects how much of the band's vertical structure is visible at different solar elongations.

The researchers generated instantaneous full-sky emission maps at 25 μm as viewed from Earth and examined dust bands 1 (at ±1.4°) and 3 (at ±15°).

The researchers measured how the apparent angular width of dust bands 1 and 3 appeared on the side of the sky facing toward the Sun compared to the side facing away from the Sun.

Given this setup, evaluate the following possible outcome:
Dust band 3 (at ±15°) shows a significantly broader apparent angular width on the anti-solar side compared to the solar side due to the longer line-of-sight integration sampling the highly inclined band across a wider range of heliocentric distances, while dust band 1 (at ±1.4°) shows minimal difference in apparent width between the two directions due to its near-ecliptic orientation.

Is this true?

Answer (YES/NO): NO